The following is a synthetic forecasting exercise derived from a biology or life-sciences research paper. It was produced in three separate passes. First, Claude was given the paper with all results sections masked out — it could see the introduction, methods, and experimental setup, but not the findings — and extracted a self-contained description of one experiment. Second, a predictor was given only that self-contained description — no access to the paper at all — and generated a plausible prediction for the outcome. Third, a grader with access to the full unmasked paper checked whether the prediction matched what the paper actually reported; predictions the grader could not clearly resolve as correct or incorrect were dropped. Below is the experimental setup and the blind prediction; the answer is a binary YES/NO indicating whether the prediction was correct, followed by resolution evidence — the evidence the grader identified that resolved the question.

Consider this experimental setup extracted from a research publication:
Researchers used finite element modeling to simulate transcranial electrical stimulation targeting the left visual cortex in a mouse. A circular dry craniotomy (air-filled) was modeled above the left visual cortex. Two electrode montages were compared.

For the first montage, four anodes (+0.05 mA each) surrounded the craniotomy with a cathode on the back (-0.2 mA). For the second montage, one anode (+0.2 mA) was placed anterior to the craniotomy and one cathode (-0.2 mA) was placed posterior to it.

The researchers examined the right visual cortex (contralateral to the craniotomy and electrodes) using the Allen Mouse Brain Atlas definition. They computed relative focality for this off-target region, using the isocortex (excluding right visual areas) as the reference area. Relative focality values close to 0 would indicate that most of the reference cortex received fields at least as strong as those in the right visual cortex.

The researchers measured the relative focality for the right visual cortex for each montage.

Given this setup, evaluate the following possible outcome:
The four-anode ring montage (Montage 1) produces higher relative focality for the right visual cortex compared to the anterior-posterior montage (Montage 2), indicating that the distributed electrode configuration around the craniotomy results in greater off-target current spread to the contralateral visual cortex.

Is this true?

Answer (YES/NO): NO